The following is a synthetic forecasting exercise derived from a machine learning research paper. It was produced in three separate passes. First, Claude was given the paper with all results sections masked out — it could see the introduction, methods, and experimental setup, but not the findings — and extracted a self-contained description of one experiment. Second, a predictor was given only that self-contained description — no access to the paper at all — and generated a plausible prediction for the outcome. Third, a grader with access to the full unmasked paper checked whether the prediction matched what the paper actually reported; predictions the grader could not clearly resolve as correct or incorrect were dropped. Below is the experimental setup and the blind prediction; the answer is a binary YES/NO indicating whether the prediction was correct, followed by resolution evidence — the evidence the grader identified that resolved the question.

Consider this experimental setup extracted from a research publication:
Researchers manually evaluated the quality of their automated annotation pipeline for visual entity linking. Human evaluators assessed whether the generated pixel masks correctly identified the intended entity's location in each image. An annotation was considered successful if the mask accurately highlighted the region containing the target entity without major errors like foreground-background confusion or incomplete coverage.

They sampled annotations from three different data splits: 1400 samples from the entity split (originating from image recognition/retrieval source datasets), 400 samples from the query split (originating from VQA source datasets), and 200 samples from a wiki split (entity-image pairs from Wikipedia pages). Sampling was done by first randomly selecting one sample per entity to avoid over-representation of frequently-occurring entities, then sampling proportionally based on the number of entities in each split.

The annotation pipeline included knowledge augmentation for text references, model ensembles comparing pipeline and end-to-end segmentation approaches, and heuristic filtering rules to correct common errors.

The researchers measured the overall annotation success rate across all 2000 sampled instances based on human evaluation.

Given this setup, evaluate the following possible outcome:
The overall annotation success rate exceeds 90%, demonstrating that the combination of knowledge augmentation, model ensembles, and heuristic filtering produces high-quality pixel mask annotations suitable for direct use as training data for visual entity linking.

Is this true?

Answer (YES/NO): YES